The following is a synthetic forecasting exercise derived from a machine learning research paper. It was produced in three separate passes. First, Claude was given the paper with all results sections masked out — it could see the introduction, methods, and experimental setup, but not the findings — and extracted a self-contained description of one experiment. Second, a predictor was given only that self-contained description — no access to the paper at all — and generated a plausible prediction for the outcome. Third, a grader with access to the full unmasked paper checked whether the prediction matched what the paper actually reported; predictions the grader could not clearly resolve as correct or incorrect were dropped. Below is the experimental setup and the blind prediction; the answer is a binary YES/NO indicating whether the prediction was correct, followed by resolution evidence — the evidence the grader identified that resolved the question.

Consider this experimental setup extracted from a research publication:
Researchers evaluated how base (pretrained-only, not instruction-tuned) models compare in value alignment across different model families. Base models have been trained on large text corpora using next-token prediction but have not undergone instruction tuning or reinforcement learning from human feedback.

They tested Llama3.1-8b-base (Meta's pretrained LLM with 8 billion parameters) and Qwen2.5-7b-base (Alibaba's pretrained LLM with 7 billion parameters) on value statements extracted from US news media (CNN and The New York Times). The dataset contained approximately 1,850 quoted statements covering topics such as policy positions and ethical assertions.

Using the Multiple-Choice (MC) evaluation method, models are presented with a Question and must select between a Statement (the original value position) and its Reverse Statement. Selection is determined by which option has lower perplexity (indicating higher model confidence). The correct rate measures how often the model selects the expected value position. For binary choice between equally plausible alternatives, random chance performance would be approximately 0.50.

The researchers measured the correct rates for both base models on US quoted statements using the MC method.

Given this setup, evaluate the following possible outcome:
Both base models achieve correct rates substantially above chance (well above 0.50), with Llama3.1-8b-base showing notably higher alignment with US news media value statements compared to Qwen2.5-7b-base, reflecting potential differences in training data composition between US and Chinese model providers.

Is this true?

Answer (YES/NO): NO